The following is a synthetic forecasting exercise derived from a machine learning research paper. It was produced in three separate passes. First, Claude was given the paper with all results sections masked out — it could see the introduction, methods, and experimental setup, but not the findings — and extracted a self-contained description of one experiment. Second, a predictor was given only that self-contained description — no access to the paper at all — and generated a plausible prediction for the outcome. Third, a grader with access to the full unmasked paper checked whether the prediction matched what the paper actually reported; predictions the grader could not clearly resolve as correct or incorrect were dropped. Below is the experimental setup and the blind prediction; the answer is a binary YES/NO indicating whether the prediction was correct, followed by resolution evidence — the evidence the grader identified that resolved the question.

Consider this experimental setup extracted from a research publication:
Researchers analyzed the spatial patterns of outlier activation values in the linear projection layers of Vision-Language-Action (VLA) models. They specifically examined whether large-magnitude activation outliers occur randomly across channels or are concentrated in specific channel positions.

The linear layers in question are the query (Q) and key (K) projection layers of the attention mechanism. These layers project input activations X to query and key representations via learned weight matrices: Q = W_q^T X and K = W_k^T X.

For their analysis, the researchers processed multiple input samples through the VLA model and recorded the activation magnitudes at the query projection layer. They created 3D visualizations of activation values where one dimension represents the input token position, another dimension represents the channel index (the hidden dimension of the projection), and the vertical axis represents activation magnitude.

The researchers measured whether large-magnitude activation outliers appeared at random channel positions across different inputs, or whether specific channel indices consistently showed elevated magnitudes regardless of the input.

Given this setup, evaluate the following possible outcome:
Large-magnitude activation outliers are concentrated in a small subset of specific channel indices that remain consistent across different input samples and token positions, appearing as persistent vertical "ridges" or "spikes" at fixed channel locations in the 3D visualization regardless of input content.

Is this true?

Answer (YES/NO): YES